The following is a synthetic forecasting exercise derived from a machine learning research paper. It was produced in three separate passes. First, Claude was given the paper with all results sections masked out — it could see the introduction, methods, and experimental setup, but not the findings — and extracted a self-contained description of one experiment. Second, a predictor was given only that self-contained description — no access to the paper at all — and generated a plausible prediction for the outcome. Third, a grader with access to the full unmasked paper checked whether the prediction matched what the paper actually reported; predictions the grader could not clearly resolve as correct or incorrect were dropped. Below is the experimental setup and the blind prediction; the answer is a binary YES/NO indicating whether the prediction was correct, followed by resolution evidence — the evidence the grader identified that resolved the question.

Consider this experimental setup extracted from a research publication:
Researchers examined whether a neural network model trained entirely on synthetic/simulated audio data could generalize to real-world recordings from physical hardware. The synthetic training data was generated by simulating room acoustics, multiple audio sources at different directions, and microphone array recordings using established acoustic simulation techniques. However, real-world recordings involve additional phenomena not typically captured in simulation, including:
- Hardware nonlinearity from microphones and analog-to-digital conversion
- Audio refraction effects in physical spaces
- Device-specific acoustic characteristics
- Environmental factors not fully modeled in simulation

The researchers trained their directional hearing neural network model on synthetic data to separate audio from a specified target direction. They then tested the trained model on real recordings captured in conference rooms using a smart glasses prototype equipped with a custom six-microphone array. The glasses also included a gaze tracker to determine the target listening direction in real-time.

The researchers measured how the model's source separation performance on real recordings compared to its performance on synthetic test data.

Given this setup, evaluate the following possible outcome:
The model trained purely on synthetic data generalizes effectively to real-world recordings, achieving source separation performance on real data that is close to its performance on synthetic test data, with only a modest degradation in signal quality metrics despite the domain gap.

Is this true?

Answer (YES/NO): NO